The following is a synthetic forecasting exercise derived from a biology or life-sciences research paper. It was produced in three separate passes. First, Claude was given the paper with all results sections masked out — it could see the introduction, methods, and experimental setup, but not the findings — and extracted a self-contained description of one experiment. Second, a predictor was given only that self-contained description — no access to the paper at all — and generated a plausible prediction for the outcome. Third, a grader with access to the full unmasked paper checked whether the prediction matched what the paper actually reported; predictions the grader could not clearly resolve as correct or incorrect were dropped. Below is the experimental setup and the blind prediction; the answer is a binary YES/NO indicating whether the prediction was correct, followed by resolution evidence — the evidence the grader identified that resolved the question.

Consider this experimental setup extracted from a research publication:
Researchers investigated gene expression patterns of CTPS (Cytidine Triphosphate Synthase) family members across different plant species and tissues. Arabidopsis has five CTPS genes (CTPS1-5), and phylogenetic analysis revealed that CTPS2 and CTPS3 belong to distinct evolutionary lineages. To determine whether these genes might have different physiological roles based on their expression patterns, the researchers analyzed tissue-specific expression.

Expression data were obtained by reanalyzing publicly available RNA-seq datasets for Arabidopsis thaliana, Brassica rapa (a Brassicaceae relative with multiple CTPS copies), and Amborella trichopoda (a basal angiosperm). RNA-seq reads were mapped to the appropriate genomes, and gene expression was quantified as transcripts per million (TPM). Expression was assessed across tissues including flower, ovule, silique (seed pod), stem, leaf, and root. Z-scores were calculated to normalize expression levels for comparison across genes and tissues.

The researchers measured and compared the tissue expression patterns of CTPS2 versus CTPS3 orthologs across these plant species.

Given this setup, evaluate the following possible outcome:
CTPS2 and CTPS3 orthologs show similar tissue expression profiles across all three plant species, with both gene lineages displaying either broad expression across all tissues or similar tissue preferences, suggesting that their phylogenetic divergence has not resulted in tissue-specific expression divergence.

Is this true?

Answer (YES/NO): NO